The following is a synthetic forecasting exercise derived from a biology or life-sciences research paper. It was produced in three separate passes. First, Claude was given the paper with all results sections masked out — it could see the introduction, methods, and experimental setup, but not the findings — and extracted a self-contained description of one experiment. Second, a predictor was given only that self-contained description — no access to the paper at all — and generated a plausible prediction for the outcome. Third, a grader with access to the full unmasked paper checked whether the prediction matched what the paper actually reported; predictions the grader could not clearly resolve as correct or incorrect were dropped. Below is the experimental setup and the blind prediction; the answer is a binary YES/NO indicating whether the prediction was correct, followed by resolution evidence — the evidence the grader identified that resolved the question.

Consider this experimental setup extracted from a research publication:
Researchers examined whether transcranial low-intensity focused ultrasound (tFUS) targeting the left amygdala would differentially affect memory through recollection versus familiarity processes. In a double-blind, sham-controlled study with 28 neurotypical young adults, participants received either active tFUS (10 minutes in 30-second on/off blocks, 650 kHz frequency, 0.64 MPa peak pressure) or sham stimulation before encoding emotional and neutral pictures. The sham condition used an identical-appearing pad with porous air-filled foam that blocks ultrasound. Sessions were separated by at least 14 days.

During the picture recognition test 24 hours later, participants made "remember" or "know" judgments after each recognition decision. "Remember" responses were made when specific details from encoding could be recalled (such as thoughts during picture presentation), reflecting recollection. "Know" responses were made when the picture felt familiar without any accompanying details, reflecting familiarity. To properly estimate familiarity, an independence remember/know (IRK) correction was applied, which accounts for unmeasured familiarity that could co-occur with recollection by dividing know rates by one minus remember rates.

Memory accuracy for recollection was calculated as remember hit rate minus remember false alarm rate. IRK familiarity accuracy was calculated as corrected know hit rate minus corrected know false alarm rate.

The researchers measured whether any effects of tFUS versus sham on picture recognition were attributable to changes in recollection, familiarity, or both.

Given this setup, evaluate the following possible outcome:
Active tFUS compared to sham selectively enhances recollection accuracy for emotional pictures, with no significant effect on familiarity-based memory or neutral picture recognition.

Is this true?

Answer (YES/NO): NO